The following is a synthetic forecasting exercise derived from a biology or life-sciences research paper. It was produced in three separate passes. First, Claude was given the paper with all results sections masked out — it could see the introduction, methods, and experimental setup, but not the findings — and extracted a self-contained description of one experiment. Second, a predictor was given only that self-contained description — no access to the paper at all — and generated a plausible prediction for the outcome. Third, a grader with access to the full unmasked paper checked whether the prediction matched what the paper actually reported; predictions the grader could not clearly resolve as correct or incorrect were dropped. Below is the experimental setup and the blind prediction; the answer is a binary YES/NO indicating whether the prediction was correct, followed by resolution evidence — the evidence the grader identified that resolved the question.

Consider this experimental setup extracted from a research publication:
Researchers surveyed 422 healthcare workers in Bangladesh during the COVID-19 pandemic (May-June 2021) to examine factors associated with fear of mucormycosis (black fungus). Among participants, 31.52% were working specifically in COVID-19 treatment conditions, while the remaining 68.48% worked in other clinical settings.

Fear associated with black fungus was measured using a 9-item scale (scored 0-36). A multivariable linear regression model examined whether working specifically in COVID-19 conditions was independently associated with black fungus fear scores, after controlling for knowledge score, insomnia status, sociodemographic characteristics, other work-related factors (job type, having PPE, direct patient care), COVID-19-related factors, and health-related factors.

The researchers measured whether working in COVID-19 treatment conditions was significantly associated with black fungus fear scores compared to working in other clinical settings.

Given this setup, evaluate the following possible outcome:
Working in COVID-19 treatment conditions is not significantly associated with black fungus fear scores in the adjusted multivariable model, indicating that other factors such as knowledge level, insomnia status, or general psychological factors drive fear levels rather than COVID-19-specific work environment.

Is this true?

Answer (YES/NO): YES